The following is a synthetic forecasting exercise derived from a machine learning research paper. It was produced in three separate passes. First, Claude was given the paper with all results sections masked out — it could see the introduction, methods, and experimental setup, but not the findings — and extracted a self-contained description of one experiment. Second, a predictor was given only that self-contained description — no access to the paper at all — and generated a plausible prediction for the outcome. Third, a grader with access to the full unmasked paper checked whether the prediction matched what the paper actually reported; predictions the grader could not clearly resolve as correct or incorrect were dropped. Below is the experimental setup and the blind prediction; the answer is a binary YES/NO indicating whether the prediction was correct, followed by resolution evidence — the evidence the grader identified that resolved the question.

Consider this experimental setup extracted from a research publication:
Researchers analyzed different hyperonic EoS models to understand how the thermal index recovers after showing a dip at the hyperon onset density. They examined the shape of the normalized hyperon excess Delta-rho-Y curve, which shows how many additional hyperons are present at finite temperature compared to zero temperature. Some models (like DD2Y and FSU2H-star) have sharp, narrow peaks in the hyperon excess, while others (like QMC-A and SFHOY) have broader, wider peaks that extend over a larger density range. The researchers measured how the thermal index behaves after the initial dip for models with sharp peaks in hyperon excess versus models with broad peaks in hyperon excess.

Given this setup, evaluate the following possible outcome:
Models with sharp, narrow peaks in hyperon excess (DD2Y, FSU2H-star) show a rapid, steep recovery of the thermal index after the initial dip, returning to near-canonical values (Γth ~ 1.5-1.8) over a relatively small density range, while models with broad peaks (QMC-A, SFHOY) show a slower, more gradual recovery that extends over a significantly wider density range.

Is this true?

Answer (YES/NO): YES